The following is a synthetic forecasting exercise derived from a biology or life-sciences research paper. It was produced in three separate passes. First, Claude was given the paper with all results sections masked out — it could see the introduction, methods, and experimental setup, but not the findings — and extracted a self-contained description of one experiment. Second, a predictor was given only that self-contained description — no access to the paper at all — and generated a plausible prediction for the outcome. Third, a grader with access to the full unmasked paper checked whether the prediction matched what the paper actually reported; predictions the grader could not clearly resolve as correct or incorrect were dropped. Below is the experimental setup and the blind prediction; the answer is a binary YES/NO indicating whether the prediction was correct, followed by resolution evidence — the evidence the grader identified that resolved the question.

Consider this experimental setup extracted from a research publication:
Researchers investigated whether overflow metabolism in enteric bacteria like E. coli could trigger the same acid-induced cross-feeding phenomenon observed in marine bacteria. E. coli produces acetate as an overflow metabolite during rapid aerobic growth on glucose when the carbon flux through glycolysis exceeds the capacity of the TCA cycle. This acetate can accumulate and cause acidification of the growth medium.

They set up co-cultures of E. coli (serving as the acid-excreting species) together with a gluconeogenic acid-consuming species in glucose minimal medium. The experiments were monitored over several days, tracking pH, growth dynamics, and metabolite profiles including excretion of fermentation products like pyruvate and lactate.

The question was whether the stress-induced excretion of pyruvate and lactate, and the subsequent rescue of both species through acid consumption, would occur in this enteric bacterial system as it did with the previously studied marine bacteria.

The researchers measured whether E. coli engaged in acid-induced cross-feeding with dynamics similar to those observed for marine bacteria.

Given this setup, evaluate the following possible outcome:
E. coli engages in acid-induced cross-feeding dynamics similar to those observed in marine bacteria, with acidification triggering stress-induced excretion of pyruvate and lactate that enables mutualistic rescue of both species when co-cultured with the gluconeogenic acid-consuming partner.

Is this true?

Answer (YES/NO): YES